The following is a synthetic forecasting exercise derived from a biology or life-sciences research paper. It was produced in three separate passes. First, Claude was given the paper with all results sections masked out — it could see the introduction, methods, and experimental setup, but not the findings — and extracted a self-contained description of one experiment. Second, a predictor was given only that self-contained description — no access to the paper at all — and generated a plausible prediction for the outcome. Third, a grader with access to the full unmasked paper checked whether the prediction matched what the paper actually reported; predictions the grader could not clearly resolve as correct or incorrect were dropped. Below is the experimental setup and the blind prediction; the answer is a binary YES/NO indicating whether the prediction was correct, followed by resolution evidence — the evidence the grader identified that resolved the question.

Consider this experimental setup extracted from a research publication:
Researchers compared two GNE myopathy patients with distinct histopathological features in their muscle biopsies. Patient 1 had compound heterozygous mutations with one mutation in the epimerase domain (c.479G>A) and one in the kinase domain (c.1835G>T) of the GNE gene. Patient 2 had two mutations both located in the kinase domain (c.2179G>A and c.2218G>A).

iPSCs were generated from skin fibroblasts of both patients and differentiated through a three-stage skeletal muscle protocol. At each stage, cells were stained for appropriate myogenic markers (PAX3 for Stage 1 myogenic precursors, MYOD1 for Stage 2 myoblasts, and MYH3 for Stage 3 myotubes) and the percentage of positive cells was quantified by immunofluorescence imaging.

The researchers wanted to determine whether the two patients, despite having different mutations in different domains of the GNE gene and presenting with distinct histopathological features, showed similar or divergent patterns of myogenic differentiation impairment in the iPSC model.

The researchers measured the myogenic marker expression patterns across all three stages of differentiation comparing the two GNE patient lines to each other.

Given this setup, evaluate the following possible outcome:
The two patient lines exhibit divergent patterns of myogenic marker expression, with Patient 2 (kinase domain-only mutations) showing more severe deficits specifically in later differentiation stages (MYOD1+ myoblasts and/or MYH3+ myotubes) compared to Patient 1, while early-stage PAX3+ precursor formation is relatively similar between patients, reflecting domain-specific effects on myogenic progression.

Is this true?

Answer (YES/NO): NO